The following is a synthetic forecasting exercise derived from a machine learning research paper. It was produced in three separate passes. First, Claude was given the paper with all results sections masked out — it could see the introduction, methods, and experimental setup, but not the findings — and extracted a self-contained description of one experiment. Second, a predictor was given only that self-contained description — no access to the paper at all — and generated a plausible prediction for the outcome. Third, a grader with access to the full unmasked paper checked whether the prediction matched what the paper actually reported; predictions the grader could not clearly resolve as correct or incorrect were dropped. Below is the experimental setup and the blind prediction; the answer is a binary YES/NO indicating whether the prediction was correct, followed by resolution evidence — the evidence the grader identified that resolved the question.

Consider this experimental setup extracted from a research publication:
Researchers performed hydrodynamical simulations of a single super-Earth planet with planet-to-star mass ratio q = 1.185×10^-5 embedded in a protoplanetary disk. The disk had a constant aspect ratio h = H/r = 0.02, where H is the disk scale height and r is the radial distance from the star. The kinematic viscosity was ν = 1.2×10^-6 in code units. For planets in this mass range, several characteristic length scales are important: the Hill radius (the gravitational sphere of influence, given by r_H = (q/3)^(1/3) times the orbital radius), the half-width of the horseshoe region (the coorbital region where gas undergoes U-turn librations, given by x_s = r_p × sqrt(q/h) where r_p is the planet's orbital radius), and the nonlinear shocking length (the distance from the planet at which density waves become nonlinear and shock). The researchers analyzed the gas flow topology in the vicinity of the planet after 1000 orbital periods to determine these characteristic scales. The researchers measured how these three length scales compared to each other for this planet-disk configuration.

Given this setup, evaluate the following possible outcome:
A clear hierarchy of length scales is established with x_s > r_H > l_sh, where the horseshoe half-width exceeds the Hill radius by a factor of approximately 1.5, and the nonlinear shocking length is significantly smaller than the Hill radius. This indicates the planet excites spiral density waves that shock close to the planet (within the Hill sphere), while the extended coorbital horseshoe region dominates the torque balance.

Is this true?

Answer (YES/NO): NO